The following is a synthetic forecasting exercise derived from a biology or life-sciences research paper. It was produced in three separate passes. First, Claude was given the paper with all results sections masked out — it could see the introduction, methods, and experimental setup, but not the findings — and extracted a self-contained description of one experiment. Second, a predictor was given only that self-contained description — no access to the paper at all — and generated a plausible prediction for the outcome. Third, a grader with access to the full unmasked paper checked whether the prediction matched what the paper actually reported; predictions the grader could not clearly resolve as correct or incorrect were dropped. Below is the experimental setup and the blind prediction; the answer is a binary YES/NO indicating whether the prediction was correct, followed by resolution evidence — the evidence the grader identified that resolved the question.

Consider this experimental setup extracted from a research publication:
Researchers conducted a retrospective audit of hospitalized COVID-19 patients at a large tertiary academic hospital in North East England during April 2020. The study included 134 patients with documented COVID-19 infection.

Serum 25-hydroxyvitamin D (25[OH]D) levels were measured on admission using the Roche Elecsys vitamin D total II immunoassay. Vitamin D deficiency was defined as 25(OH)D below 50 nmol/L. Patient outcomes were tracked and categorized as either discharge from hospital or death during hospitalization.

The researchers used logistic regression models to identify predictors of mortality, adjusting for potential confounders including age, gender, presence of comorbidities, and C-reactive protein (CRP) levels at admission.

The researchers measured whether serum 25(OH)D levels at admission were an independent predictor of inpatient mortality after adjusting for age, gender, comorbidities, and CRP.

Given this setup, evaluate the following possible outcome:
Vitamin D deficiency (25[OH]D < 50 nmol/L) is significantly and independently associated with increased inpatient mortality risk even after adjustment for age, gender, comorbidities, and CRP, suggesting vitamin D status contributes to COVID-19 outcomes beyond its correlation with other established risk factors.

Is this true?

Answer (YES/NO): NO